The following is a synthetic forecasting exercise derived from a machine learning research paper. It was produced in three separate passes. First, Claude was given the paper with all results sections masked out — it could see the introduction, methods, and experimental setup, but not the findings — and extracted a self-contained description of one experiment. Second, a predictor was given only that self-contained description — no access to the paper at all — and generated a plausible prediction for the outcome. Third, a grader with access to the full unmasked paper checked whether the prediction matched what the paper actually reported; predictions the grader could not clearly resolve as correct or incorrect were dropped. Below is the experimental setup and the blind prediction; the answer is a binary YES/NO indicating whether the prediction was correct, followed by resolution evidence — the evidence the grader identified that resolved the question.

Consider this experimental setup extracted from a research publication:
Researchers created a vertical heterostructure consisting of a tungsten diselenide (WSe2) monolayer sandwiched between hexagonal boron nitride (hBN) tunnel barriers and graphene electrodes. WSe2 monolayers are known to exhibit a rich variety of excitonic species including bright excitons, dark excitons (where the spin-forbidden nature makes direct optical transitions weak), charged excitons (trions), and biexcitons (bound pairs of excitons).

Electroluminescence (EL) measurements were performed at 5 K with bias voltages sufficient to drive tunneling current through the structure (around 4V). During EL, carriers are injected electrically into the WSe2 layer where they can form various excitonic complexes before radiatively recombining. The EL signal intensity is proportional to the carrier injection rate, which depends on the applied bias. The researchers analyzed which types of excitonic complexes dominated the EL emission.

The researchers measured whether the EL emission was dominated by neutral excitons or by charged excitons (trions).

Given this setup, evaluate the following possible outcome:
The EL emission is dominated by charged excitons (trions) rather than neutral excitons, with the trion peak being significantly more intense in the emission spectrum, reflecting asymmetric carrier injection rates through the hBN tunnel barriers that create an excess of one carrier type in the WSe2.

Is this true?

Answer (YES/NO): YES